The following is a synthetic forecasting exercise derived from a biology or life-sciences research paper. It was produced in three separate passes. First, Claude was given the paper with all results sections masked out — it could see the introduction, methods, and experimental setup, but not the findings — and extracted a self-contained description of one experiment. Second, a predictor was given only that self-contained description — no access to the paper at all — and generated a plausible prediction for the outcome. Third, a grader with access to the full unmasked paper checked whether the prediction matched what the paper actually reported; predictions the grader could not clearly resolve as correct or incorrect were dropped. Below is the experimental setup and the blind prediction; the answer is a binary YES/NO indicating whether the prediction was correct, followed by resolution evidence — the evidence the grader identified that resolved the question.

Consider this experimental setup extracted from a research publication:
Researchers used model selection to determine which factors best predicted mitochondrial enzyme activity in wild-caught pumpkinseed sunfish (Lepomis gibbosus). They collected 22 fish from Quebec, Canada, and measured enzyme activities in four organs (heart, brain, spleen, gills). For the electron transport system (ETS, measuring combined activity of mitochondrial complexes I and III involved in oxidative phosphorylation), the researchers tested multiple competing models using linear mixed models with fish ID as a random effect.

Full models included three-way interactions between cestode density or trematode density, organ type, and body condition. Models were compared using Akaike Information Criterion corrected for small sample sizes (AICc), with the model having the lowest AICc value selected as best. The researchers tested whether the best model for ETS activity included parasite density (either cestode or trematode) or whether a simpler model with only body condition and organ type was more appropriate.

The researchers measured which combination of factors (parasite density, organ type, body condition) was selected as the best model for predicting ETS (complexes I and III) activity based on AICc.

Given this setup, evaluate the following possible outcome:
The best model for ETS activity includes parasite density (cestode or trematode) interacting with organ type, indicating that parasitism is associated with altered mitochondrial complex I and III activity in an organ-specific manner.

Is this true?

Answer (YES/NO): NO